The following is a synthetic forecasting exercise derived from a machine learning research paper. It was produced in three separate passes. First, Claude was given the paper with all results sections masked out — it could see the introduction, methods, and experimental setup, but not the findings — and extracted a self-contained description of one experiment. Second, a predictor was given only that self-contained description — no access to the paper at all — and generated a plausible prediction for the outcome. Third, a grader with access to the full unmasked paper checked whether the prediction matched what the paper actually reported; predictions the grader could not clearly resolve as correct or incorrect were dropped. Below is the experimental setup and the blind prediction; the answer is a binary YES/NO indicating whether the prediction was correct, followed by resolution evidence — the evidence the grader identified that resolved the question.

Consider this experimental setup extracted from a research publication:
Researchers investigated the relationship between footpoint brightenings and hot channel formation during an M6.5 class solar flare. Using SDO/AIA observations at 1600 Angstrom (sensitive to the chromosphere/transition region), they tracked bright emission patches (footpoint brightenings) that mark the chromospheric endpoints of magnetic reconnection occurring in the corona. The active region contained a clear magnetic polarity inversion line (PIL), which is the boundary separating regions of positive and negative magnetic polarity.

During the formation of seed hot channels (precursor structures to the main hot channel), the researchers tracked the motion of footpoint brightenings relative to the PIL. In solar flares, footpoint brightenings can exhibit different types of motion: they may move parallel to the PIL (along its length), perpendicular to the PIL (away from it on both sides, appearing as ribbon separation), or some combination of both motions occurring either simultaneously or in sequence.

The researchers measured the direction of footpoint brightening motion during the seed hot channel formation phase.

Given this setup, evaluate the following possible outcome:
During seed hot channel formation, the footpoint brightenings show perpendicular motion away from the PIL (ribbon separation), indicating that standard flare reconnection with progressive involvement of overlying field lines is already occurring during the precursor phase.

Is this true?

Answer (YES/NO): NO